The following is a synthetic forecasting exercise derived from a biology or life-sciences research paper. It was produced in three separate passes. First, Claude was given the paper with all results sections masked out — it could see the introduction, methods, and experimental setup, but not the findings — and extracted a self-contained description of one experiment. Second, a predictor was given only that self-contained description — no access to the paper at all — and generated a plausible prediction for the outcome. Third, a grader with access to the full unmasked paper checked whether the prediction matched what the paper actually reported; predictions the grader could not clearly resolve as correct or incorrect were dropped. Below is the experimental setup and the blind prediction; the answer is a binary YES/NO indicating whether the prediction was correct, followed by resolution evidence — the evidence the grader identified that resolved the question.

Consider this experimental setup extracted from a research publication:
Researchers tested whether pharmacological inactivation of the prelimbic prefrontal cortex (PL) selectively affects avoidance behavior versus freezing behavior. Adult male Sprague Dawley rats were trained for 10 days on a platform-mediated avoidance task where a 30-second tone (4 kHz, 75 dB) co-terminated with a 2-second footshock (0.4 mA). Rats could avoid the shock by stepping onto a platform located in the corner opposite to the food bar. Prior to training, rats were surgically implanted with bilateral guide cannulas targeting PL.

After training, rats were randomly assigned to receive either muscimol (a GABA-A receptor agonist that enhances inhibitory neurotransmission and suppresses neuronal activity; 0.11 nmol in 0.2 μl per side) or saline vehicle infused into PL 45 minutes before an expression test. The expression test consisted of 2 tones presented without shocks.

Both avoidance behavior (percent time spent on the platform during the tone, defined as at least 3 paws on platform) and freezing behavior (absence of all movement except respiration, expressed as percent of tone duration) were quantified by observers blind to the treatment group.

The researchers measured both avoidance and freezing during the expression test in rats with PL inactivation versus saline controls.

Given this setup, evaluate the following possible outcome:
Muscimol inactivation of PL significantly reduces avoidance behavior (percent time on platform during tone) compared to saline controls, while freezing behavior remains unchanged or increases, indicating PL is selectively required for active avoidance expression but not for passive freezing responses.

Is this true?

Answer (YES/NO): YES